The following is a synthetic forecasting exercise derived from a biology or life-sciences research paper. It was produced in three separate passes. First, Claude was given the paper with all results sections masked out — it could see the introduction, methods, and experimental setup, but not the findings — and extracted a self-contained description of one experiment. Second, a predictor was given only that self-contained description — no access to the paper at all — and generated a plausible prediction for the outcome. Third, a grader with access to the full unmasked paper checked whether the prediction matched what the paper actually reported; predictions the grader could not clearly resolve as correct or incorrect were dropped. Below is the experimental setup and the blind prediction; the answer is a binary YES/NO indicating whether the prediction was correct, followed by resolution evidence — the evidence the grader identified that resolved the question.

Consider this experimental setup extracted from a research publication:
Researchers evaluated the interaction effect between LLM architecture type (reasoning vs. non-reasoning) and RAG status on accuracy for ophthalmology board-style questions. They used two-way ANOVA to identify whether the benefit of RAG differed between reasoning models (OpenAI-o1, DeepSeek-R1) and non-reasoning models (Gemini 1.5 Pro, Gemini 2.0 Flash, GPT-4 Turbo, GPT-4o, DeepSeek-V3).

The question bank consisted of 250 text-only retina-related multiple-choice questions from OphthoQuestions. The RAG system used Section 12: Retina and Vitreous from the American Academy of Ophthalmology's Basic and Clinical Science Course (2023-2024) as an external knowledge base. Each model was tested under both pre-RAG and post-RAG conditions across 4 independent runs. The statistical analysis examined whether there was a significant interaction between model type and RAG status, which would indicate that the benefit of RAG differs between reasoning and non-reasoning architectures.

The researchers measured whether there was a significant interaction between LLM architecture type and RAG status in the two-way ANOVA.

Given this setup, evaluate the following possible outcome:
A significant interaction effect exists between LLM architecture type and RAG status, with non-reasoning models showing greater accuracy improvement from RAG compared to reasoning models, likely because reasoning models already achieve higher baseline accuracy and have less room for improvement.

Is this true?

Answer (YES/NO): YES